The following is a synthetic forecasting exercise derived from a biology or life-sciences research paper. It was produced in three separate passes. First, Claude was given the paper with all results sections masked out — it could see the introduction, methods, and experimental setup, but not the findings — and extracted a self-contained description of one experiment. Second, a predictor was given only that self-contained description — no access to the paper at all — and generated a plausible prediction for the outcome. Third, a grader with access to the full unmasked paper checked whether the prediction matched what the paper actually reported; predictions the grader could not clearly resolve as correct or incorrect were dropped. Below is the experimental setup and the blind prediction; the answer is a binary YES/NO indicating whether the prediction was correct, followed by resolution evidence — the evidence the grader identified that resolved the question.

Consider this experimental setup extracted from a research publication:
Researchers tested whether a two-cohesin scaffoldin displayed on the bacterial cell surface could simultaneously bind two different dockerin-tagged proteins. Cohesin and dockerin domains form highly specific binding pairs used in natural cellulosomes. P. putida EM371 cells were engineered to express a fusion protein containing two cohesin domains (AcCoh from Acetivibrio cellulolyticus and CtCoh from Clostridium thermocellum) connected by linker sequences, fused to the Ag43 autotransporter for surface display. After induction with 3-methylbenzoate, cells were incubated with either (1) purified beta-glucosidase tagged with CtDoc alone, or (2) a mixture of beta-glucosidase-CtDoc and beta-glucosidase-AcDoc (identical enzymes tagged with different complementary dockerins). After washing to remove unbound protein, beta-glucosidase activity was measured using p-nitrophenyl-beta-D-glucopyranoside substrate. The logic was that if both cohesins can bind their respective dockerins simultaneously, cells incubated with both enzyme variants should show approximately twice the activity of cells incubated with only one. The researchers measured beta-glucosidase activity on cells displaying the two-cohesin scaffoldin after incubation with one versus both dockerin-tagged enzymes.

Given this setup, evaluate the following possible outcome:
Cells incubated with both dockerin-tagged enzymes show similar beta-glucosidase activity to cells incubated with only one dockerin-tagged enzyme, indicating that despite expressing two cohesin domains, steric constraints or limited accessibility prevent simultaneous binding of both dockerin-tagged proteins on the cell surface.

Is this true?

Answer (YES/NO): NO